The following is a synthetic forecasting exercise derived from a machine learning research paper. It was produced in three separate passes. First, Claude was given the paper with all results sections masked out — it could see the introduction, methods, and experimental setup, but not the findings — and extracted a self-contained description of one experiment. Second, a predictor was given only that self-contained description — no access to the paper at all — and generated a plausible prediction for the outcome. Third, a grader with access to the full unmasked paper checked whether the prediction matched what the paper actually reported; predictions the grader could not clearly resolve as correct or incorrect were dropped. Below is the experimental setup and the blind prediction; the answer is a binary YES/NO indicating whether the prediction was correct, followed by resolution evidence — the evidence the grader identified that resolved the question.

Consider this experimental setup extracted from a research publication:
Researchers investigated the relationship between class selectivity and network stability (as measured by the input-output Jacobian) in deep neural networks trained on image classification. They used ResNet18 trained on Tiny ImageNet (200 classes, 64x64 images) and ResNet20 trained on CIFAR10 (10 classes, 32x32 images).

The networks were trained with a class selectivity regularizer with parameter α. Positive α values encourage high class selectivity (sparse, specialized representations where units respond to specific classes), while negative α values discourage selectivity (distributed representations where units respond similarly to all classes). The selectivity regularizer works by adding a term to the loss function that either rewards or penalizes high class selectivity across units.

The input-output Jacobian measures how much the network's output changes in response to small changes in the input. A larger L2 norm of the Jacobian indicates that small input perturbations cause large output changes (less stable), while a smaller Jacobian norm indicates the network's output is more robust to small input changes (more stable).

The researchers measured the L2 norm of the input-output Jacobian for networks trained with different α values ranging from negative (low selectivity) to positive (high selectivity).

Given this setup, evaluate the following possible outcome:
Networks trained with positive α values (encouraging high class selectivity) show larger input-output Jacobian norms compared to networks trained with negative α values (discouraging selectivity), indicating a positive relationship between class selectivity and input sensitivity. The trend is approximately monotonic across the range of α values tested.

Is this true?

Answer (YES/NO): NO